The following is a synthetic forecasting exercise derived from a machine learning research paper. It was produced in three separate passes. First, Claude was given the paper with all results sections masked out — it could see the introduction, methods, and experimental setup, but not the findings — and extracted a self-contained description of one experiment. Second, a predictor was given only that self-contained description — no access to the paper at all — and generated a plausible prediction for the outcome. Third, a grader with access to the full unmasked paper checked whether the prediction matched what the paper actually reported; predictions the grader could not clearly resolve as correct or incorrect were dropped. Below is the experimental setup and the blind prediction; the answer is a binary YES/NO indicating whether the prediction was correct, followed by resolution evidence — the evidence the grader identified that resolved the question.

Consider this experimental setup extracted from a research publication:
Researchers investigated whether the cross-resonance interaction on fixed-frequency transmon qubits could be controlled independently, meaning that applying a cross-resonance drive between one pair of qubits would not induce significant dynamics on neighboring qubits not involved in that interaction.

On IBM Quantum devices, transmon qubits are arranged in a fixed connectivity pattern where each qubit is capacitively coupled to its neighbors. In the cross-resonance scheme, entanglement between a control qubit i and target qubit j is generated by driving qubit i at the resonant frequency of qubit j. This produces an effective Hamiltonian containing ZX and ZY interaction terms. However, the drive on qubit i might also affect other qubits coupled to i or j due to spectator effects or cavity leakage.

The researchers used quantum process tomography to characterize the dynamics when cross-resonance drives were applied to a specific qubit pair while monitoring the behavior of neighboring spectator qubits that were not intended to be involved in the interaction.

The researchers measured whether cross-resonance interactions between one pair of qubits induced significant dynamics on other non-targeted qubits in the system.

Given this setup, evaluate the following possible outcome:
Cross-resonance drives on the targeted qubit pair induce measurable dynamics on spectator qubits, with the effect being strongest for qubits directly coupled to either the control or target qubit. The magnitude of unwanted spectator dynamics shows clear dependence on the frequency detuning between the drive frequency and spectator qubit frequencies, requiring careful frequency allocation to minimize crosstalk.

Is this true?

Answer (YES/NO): NO